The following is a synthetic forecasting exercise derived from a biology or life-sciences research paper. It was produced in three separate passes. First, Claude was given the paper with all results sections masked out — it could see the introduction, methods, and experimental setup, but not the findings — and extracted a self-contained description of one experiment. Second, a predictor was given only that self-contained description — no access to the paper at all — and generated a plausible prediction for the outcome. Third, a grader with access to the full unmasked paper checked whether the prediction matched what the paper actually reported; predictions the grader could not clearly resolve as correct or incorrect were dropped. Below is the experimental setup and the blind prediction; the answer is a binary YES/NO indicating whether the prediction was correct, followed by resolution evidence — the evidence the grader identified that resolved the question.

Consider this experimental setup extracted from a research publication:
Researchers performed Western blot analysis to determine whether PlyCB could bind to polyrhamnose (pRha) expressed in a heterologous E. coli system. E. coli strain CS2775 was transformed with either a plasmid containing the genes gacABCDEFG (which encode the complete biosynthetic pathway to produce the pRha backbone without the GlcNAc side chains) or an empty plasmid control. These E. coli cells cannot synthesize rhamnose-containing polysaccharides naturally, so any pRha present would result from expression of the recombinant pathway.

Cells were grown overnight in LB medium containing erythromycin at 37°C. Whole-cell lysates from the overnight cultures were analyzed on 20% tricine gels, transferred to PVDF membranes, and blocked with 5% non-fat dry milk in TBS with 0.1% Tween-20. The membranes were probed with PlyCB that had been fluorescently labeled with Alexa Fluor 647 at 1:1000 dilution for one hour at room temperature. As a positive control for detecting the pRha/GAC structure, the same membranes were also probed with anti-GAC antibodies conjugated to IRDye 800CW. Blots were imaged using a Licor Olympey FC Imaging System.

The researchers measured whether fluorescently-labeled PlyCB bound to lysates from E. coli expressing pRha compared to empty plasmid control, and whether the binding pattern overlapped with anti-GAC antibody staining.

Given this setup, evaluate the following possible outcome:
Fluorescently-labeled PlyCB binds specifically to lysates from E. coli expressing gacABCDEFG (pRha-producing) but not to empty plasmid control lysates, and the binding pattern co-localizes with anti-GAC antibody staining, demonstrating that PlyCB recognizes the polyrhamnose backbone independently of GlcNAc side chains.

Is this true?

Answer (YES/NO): YES